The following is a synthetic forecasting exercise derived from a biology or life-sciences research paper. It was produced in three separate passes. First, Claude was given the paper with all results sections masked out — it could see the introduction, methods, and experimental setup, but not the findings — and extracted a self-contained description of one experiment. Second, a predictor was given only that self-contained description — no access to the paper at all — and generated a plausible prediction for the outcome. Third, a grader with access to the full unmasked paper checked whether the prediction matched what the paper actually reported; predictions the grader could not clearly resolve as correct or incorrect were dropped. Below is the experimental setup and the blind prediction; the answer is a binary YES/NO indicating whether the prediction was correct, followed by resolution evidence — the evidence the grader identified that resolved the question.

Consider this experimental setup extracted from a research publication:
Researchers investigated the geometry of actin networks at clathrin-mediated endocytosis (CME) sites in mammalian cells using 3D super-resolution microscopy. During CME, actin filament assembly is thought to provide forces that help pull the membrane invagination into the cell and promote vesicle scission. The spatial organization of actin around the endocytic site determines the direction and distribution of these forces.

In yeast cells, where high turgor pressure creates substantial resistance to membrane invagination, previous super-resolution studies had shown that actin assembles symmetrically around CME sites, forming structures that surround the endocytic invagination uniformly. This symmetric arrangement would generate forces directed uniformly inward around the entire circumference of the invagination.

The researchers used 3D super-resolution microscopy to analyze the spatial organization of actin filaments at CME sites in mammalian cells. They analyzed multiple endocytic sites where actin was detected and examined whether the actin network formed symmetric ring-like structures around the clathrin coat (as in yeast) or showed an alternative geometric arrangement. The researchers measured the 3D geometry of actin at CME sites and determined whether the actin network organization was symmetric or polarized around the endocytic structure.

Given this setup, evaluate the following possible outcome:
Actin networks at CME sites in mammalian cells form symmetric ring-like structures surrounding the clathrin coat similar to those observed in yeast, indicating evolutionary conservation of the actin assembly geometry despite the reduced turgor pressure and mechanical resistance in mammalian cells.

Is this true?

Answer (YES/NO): NO